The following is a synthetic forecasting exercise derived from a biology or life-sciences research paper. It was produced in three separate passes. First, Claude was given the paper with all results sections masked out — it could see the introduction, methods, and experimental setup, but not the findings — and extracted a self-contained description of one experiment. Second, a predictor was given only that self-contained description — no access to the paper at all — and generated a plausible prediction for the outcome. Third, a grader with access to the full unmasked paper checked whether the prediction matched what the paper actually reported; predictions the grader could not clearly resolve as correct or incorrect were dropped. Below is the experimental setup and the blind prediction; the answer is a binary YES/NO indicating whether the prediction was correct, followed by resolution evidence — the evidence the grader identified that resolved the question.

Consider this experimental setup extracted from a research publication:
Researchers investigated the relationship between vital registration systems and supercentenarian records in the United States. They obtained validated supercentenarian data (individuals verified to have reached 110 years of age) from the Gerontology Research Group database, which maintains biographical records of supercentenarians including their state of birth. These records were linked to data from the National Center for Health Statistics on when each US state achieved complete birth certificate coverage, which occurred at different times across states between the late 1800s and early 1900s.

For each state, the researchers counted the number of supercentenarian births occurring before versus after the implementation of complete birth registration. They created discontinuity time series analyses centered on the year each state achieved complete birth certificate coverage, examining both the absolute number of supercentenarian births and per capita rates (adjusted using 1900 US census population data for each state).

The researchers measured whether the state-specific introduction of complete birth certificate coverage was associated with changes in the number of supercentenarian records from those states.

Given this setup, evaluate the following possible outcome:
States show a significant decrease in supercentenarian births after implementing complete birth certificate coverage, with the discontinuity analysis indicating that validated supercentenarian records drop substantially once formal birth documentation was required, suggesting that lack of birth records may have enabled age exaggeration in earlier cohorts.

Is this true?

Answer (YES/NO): YES